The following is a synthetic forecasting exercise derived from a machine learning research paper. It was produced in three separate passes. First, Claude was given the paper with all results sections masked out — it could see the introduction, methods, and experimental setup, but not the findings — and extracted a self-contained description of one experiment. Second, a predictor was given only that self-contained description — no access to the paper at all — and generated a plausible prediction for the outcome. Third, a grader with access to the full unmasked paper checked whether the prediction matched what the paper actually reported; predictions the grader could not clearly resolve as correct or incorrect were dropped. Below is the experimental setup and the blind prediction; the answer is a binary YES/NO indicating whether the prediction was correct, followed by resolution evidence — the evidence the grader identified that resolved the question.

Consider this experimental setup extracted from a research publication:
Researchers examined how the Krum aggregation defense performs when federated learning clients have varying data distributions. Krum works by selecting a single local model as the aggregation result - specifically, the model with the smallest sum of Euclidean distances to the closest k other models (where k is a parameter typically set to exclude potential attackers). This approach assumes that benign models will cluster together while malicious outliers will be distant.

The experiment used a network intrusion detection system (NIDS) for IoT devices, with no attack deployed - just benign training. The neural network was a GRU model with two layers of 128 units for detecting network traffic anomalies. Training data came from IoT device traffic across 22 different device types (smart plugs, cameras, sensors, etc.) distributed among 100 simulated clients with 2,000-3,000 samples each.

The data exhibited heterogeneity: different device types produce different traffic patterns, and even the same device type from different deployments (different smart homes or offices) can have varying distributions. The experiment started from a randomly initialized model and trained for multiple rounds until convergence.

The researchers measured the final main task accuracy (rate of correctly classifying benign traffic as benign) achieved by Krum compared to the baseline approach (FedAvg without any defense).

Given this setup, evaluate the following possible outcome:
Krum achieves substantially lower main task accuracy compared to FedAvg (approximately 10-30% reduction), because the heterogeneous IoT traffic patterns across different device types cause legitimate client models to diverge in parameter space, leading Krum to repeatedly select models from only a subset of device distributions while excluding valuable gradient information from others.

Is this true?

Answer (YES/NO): NO